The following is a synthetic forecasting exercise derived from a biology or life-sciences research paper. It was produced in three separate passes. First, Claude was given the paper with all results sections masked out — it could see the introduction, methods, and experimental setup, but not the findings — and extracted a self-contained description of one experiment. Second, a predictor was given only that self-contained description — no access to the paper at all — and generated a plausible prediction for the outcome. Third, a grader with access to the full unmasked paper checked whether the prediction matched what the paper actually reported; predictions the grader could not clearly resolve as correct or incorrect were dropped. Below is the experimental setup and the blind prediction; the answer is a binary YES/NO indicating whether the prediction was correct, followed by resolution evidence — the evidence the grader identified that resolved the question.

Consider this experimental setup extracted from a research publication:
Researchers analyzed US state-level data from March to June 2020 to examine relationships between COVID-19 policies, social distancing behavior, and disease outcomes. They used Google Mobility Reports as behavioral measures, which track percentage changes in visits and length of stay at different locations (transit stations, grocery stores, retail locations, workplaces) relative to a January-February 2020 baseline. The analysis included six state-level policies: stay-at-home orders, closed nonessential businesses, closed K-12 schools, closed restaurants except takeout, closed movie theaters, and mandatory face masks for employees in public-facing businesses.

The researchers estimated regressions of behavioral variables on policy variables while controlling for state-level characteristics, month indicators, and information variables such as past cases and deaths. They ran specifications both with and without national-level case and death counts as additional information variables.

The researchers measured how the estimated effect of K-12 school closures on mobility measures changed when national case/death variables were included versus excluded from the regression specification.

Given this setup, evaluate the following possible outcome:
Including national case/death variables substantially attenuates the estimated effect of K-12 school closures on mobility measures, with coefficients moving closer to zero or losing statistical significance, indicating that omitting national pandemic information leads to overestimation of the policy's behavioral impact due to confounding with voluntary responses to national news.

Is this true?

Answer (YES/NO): YES